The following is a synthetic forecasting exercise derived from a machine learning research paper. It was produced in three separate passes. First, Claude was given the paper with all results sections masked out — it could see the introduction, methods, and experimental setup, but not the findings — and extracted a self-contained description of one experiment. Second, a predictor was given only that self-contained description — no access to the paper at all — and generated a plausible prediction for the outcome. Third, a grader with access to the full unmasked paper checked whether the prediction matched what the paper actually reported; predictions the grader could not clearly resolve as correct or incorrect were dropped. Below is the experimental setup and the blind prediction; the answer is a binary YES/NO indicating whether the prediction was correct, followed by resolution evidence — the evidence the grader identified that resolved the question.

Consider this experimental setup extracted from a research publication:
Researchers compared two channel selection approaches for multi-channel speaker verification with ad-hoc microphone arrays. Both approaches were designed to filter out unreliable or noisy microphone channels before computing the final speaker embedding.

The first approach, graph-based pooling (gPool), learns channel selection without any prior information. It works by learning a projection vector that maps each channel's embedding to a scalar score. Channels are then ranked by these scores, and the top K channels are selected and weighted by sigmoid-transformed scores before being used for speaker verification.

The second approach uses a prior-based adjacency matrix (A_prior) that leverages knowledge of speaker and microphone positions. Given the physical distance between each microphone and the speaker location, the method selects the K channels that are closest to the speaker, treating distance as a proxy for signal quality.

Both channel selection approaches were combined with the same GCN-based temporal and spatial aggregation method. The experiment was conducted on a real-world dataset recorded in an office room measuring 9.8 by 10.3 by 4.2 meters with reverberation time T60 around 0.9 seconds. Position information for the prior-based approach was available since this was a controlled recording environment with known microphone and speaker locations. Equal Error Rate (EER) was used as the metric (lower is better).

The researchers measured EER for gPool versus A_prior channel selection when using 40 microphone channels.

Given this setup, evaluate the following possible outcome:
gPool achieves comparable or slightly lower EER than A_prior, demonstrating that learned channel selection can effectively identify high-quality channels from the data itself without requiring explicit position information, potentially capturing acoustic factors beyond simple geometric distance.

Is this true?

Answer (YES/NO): NO